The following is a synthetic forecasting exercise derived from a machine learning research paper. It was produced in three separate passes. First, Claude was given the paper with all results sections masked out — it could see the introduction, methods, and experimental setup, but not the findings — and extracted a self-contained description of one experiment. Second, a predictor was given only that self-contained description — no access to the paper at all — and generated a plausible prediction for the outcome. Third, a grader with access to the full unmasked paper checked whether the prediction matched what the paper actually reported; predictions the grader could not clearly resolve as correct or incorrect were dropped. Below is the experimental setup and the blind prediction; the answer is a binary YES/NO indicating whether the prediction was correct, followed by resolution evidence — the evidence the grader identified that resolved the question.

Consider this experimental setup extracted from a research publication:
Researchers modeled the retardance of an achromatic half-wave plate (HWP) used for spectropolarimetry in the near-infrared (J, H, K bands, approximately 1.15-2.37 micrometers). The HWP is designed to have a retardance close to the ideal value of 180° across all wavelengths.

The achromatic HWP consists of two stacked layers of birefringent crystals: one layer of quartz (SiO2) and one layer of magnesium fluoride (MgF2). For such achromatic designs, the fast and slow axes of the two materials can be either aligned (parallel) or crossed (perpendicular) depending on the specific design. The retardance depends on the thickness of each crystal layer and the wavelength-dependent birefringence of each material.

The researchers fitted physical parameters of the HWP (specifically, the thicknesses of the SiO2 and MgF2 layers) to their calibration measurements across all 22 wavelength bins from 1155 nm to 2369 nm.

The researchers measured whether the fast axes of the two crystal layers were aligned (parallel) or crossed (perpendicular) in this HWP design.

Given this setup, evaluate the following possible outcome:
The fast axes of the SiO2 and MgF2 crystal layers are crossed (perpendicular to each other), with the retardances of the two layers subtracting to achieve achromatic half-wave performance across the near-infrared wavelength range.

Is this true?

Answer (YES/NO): YES